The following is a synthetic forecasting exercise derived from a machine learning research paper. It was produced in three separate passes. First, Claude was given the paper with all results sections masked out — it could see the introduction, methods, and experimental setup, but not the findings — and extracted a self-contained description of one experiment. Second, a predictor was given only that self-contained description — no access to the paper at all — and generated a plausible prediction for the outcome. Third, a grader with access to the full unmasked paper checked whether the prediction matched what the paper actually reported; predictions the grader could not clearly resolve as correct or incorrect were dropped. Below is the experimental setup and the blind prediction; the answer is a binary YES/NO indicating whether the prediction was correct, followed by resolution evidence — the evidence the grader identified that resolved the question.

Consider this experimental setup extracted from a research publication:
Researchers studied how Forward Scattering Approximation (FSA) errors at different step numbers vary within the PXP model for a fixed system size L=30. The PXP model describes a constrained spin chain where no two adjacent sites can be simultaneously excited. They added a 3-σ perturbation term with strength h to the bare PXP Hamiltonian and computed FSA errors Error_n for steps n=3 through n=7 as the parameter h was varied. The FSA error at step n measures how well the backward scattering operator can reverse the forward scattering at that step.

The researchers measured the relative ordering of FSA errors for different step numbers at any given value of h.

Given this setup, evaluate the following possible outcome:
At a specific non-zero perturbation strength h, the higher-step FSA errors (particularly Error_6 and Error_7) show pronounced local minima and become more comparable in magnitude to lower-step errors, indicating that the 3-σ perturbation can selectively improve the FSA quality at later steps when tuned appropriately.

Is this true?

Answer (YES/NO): NO